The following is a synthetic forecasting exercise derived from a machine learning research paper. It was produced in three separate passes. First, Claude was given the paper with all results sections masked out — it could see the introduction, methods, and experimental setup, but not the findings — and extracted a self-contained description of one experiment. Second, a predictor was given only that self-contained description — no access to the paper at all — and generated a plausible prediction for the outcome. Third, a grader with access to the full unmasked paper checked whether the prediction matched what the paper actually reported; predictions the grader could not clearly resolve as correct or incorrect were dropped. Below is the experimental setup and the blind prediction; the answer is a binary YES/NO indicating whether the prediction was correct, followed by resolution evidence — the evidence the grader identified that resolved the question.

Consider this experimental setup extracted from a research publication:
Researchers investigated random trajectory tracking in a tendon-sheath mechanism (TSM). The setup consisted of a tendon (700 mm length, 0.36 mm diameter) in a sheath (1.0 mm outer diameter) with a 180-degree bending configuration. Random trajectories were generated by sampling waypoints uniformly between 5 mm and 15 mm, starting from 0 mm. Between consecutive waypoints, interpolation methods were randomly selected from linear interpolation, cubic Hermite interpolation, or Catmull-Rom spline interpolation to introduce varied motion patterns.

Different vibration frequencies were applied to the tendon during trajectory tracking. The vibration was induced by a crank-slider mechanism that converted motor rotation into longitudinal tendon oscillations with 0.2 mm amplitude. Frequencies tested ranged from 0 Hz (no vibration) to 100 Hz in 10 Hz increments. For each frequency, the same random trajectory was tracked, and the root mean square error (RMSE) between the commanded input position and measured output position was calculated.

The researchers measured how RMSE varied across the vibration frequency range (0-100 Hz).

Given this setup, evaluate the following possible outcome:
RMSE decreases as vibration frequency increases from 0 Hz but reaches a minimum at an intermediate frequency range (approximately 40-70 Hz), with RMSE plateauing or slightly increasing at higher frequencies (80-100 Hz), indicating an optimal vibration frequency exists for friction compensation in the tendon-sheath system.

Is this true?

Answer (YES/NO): NO